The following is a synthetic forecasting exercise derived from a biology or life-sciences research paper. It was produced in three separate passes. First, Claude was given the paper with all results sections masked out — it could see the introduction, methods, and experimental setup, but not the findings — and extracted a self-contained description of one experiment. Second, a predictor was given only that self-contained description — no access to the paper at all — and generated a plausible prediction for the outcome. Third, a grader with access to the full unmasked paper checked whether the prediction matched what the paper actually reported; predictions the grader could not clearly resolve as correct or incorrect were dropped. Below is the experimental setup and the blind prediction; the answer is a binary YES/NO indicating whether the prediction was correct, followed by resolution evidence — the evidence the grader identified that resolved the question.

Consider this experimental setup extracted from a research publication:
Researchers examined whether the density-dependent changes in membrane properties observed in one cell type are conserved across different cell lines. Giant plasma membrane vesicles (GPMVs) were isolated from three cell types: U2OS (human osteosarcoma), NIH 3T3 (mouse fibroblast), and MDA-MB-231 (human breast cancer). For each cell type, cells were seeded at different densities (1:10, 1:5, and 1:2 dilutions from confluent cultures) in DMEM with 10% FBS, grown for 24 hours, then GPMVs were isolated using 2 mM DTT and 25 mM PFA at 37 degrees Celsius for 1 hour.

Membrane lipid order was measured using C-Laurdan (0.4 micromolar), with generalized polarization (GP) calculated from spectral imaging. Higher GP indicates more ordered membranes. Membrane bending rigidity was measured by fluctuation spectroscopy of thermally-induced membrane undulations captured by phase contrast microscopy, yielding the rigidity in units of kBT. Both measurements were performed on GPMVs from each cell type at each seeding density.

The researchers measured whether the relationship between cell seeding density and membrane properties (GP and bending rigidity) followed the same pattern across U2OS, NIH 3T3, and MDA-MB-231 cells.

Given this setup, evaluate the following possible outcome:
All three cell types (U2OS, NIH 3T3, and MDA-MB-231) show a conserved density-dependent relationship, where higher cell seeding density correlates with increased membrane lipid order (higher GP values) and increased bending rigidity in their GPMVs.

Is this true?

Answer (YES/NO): YES